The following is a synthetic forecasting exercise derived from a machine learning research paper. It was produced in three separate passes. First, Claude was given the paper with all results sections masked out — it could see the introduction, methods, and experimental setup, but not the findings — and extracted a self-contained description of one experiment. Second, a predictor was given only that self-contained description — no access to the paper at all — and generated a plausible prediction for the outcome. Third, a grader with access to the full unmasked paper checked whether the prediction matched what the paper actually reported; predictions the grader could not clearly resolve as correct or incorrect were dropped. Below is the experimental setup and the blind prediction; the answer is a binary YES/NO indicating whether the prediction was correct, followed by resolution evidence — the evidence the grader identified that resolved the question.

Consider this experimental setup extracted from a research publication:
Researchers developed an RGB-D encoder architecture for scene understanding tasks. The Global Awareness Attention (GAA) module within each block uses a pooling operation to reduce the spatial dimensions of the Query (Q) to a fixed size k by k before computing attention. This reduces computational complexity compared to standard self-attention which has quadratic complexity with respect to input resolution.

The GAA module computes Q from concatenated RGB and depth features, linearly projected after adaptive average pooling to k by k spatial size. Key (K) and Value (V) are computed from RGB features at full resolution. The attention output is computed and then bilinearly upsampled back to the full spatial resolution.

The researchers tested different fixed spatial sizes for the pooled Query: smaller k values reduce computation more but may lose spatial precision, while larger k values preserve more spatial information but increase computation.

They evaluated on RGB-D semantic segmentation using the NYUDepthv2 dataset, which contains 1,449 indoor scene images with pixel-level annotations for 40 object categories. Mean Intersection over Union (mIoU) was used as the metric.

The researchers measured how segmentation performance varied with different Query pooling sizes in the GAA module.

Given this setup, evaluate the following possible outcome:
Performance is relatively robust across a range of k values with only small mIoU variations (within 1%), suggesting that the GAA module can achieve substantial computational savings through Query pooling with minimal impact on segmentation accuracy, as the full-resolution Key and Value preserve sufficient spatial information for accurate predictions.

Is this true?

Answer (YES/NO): YES